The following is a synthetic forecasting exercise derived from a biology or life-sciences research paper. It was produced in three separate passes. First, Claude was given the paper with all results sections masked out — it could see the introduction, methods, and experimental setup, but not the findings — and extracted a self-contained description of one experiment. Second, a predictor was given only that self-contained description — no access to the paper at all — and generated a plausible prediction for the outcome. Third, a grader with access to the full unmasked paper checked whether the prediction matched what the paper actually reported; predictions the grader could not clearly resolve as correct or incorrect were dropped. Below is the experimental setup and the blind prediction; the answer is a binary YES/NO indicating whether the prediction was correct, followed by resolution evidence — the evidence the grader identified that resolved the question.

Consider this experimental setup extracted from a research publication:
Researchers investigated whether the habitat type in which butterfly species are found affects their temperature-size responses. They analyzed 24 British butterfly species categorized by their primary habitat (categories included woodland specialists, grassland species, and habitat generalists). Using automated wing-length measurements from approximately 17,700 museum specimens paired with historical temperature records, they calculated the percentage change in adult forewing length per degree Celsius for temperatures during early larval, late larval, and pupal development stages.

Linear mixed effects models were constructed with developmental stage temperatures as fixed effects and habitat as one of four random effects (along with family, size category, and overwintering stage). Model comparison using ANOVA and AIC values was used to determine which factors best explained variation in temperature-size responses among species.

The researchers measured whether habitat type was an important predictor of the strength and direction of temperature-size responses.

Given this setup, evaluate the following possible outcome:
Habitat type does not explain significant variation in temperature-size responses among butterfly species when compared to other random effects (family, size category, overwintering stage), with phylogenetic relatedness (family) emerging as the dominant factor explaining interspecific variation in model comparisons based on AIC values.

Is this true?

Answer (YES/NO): NO